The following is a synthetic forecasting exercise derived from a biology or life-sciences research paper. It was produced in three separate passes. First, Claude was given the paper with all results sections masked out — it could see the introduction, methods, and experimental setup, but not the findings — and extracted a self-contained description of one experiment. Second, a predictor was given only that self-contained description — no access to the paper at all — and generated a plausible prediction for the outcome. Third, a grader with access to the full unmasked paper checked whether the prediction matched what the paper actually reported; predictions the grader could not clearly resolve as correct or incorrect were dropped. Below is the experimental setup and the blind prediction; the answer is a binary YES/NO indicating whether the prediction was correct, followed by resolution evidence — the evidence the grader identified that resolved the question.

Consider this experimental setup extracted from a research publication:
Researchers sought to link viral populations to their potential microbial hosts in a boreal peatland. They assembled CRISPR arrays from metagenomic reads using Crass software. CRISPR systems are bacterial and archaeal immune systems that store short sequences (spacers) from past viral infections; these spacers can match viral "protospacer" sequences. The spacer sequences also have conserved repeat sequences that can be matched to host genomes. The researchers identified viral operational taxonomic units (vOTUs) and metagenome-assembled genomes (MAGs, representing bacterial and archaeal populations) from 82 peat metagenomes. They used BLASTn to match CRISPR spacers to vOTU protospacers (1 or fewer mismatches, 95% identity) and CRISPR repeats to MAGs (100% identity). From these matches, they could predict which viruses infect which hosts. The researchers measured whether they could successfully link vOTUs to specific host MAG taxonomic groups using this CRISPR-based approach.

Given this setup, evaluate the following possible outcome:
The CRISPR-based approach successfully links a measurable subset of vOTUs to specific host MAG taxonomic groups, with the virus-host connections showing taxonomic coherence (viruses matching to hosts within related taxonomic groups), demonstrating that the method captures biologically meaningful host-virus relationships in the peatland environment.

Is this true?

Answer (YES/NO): YES